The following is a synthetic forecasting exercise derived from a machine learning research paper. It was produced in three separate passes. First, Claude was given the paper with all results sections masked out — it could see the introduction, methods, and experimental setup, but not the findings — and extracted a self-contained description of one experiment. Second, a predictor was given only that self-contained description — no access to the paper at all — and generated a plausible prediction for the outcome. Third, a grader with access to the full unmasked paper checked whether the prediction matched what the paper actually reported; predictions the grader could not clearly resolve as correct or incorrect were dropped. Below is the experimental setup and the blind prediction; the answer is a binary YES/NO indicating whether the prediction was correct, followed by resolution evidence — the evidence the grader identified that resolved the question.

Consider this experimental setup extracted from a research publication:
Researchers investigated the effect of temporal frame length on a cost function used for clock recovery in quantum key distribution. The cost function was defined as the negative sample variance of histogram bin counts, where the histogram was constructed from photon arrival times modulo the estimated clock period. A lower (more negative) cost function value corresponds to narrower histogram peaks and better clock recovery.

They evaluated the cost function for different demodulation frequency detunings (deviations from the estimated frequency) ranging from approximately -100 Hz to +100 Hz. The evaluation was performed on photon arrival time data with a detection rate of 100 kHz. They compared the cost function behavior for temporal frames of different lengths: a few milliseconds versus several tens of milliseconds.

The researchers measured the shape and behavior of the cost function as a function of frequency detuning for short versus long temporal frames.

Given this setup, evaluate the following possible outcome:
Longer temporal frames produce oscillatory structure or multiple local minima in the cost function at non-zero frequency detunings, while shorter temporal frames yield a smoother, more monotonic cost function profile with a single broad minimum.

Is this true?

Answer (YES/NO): NO